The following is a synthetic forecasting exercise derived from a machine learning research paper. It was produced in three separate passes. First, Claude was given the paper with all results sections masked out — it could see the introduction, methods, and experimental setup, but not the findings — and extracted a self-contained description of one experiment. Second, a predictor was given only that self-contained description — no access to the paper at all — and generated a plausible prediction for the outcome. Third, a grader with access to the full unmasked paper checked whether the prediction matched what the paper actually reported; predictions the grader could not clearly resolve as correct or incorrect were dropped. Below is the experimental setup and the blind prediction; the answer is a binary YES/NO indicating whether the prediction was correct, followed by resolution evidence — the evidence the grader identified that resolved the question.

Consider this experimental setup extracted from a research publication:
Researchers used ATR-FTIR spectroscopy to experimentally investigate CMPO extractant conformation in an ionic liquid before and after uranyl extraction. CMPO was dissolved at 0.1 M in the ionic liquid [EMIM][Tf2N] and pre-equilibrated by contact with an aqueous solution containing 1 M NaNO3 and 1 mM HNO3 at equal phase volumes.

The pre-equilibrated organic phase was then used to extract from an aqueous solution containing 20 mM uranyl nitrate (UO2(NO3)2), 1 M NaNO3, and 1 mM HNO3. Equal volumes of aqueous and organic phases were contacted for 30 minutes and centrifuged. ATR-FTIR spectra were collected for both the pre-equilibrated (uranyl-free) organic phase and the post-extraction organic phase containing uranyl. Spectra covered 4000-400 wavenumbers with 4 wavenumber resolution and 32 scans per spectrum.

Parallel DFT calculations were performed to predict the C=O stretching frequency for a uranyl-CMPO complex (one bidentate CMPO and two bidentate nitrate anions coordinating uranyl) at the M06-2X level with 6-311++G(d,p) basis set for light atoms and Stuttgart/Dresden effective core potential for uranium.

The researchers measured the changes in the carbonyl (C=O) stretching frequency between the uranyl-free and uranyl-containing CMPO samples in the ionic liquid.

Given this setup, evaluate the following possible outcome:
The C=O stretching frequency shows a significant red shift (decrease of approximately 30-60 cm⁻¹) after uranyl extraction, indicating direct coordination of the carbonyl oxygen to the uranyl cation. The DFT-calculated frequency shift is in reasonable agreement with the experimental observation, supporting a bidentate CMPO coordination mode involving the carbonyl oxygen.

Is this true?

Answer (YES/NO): NO